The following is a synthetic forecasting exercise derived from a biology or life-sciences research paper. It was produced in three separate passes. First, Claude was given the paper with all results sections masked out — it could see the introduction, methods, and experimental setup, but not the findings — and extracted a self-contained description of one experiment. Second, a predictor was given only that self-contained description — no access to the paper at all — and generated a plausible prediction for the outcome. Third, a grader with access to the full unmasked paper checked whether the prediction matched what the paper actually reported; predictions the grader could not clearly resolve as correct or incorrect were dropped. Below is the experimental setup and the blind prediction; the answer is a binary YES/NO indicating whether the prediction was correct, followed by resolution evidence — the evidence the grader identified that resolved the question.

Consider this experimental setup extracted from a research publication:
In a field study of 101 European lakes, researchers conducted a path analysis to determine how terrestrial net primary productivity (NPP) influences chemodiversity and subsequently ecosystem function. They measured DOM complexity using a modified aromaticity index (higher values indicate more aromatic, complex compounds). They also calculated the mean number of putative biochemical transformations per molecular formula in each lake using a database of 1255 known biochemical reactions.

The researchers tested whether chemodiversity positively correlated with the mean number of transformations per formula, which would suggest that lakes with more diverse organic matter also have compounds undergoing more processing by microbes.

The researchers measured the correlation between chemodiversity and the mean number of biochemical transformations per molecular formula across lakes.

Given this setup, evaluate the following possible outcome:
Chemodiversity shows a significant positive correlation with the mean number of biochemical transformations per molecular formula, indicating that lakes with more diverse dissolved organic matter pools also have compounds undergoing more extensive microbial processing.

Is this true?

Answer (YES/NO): YES